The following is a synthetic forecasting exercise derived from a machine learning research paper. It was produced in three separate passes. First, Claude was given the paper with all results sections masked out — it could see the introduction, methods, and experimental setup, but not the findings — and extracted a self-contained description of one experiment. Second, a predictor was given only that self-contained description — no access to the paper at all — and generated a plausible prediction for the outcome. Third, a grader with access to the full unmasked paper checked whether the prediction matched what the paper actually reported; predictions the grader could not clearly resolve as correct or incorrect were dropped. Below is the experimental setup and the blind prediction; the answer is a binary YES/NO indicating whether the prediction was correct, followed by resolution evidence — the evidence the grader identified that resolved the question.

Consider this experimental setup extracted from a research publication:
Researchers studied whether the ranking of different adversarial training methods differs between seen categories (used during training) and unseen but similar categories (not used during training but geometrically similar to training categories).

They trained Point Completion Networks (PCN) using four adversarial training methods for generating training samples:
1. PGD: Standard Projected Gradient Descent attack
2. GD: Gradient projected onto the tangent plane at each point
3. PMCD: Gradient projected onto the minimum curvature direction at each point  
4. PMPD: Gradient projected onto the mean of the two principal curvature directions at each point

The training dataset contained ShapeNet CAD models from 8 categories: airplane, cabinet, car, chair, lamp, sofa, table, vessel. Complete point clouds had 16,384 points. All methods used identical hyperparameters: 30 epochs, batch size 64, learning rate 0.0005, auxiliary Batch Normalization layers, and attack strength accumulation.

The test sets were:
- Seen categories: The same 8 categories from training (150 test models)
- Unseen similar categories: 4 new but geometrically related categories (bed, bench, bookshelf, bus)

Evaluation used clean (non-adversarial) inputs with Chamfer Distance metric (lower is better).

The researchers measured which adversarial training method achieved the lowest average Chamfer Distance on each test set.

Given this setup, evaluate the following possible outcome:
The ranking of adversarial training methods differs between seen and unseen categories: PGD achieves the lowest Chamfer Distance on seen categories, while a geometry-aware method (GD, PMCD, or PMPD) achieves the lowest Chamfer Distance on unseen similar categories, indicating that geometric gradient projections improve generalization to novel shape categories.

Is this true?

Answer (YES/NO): NO